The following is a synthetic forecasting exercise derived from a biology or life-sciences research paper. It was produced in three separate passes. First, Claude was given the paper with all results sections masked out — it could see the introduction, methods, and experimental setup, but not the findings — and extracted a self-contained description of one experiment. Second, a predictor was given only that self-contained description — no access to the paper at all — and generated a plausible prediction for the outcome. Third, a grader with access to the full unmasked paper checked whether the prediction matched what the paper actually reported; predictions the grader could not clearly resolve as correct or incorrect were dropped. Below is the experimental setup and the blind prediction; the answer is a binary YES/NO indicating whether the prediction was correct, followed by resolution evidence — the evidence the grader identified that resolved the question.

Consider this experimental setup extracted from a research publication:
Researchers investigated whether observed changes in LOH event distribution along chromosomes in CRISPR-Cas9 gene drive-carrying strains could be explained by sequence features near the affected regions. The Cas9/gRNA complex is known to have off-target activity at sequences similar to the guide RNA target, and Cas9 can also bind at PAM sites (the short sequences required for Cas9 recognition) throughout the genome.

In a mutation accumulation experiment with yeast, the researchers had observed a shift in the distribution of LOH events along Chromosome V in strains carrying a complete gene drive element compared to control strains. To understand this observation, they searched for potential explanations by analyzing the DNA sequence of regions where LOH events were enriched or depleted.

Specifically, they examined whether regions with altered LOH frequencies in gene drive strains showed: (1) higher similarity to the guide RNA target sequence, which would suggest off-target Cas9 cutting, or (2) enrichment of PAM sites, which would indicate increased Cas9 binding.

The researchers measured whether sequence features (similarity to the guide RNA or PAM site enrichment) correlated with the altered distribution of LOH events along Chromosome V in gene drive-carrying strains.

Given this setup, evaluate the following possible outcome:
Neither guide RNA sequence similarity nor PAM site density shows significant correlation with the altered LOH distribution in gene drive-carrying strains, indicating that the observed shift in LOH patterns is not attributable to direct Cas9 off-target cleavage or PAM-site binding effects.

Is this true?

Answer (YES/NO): YES